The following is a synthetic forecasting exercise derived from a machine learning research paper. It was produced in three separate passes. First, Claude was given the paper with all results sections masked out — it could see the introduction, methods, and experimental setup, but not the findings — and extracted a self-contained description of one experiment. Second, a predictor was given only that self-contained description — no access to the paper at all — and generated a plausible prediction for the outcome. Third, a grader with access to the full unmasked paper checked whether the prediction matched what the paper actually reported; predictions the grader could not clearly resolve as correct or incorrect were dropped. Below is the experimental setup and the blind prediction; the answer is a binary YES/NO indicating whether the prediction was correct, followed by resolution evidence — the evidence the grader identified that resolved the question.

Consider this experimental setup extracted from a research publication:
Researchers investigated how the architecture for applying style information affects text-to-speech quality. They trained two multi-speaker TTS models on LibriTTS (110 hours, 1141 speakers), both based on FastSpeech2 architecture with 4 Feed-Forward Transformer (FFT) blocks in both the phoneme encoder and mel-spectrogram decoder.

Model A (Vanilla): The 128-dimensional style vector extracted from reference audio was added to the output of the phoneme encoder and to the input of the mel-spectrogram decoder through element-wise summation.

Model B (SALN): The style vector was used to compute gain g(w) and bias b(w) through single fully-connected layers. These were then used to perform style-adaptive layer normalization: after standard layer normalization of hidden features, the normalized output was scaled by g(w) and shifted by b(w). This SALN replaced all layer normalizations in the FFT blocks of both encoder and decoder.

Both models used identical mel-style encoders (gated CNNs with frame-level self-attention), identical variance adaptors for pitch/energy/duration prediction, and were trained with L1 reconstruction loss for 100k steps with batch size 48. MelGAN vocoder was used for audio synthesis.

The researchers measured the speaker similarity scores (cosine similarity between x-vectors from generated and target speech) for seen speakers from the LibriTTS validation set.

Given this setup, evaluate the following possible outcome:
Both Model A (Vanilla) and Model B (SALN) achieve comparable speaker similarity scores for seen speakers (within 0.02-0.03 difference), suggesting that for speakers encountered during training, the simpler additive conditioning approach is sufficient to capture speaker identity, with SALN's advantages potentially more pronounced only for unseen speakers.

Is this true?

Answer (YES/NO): YES